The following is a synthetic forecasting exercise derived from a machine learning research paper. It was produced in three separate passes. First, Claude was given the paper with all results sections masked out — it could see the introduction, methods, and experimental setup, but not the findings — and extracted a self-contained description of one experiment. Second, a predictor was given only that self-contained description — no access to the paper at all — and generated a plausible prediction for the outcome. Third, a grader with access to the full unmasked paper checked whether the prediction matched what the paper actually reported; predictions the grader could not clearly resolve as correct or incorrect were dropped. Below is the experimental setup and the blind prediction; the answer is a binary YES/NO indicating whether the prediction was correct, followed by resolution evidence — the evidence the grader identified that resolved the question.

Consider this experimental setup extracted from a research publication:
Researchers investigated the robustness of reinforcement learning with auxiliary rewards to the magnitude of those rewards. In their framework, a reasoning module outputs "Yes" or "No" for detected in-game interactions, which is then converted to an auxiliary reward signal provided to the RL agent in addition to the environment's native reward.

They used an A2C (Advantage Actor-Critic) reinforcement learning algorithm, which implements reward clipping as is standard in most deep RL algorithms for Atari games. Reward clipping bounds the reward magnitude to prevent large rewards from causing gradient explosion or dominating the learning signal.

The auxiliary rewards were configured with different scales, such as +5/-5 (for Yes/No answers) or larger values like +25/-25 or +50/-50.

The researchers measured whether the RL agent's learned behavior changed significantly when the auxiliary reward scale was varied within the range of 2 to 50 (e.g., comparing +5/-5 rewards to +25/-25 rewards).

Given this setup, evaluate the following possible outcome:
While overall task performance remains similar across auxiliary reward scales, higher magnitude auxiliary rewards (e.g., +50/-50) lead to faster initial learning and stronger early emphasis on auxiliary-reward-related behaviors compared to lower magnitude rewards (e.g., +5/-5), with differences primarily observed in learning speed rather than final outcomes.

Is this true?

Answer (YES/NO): NO